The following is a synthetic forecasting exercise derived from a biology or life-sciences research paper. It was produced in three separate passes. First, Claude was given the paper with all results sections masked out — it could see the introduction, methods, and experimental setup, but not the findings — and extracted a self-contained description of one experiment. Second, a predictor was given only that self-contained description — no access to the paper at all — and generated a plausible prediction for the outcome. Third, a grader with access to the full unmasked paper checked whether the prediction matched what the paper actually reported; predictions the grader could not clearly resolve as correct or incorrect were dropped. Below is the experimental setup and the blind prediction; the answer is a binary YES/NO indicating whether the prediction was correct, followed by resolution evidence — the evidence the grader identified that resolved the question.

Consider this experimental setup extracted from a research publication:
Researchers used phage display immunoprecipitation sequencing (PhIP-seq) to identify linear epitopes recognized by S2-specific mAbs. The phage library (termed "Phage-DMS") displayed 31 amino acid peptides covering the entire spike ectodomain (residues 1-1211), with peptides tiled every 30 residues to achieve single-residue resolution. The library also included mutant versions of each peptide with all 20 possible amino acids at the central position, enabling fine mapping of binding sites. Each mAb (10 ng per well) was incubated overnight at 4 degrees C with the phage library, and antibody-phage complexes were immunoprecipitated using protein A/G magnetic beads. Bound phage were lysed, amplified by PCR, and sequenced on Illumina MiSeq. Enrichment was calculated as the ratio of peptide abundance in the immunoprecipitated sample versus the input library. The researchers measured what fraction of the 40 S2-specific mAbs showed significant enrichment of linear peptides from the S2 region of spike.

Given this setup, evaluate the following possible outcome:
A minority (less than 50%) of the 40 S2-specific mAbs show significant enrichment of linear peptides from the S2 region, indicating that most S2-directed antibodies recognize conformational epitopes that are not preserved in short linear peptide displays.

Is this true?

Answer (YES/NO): YES